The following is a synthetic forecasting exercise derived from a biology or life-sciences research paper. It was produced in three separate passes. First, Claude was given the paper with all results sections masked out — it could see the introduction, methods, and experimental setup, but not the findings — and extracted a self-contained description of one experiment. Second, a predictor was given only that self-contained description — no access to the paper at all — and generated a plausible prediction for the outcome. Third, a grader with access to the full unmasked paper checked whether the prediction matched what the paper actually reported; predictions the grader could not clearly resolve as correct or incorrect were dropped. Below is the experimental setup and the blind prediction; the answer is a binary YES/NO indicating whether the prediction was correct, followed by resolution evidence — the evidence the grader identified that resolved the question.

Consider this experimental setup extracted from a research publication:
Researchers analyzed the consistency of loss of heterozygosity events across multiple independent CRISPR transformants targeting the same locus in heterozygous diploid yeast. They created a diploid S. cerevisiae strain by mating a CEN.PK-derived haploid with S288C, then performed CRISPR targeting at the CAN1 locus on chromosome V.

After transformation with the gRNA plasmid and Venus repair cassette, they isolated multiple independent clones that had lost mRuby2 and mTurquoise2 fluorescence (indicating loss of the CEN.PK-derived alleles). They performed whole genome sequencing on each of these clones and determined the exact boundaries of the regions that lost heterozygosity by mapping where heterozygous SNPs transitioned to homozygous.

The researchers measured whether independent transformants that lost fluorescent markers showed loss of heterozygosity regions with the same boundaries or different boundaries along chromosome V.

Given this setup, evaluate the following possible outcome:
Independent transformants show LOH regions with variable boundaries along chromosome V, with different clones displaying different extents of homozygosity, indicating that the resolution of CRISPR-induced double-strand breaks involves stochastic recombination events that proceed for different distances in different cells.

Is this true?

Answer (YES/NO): YES